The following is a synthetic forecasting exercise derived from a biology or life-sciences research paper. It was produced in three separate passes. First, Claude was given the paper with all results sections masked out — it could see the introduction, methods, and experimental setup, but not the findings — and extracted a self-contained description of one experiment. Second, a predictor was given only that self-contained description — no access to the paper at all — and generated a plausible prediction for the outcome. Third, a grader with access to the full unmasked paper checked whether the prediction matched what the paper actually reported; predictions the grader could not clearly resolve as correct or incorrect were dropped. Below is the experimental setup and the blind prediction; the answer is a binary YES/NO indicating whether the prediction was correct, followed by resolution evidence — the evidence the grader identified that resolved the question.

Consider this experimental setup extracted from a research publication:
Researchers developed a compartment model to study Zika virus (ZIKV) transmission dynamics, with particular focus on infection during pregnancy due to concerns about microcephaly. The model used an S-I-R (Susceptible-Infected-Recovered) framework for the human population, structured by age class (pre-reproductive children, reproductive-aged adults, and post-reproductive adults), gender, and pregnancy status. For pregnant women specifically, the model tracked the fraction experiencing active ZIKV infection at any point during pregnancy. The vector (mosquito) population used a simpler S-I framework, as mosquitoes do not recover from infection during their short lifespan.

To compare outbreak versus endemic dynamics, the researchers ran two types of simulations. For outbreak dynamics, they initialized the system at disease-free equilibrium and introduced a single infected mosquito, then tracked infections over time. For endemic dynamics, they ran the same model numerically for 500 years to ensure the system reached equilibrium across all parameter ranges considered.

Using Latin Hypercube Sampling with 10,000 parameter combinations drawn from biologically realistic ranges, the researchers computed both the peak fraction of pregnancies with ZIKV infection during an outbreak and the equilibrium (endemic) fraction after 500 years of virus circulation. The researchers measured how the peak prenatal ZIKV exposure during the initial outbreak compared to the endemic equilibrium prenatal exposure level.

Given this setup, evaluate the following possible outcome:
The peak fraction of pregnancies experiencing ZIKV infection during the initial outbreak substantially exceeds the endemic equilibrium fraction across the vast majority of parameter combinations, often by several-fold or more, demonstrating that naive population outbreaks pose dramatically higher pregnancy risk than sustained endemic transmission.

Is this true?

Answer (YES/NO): YES